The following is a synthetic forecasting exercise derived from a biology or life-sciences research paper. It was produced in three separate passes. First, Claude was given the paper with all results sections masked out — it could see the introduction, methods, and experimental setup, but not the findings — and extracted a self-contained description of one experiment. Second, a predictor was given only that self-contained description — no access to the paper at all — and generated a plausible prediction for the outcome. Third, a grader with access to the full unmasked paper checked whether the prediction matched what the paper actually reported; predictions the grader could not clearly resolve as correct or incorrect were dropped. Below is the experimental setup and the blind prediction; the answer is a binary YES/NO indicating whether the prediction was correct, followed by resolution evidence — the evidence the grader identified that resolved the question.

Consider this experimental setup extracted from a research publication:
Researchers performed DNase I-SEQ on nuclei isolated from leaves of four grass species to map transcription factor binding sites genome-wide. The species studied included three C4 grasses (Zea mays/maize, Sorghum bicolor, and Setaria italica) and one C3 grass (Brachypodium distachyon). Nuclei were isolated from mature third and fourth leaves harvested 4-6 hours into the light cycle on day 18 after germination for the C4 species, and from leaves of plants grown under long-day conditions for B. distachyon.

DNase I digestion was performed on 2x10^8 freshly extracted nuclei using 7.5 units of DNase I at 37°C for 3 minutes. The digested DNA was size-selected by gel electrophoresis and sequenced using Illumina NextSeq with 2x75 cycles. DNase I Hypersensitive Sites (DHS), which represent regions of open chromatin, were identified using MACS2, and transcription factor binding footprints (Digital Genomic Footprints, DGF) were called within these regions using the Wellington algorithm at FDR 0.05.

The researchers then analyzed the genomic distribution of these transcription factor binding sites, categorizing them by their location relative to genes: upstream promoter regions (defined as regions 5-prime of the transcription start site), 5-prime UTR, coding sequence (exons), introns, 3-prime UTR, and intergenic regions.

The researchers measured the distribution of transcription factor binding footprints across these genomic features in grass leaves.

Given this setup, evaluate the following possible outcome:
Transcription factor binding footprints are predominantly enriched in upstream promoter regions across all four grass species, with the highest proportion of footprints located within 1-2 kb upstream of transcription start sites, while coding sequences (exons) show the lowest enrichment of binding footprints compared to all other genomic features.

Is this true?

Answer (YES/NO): NO